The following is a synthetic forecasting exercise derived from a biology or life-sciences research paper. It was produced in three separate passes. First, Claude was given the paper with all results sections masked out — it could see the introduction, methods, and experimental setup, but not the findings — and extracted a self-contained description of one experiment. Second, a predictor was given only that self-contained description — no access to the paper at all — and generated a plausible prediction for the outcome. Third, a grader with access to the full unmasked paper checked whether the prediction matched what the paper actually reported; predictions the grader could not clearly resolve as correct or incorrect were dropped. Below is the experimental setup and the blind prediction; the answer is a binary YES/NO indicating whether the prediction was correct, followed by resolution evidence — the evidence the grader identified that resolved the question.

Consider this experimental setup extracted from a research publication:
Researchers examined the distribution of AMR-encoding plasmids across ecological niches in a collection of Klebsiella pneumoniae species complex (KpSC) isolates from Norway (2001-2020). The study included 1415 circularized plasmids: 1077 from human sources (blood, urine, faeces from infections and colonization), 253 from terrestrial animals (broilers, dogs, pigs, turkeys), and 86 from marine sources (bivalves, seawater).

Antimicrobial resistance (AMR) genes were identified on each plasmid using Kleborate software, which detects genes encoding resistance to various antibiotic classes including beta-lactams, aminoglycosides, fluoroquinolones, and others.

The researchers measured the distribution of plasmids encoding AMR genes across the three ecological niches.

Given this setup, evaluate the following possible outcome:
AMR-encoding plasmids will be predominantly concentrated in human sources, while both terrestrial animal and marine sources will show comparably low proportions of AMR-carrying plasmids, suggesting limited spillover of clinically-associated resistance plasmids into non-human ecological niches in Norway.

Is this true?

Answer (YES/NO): YES